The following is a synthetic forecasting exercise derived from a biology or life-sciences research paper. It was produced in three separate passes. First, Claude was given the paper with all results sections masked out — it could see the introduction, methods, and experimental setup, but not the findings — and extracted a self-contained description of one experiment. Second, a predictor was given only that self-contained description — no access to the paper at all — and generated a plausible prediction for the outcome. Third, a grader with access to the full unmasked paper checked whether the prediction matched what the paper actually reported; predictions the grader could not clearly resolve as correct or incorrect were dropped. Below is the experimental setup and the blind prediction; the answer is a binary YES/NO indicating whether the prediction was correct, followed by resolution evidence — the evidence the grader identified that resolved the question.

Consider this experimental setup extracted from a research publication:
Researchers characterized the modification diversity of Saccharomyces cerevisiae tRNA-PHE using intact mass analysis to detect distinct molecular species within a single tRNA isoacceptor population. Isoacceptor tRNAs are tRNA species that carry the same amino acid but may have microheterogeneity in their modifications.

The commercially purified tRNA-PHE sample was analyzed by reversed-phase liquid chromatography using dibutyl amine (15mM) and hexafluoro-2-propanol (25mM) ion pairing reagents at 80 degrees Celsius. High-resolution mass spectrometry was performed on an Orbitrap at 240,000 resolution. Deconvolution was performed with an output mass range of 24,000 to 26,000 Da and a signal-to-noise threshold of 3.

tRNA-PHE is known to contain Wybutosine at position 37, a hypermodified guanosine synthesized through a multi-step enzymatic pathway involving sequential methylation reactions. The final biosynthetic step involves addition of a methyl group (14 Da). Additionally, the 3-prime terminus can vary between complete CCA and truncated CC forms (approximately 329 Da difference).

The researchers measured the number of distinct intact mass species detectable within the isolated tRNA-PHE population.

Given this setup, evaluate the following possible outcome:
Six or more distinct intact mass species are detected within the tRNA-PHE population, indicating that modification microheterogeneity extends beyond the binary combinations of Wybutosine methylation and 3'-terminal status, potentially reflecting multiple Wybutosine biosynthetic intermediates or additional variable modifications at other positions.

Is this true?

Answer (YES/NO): YES